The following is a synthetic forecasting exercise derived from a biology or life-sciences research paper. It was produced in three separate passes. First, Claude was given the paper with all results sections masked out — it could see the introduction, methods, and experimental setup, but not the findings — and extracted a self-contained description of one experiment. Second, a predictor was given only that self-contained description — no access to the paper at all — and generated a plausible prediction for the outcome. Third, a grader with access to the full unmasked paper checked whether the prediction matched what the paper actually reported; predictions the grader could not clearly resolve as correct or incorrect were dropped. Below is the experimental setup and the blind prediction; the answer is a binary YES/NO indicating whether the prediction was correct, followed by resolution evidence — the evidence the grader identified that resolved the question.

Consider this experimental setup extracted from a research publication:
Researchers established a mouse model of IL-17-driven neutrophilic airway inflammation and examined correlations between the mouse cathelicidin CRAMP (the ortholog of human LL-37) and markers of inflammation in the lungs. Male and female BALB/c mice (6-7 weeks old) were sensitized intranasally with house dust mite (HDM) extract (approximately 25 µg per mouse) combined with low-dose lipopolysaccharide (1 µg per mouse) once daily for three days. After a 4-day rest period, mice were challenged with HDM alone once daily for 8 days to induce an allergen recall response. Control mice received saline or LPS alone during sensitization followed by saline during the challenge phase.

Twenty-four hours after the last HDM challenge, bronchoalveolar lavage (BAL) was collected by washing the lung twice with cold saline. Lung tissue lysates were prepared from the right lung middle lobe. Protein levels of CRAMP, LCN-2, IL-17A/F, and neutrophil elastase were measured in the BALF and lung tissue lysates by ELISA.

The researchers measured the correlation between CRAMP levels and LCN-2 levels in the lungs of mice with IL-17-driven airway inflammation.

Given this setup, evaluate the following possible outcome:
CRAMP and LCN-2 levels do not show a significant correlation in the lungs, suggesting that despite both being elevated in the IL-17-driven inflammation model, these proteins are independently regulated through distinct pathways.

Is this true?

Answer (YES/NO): NO